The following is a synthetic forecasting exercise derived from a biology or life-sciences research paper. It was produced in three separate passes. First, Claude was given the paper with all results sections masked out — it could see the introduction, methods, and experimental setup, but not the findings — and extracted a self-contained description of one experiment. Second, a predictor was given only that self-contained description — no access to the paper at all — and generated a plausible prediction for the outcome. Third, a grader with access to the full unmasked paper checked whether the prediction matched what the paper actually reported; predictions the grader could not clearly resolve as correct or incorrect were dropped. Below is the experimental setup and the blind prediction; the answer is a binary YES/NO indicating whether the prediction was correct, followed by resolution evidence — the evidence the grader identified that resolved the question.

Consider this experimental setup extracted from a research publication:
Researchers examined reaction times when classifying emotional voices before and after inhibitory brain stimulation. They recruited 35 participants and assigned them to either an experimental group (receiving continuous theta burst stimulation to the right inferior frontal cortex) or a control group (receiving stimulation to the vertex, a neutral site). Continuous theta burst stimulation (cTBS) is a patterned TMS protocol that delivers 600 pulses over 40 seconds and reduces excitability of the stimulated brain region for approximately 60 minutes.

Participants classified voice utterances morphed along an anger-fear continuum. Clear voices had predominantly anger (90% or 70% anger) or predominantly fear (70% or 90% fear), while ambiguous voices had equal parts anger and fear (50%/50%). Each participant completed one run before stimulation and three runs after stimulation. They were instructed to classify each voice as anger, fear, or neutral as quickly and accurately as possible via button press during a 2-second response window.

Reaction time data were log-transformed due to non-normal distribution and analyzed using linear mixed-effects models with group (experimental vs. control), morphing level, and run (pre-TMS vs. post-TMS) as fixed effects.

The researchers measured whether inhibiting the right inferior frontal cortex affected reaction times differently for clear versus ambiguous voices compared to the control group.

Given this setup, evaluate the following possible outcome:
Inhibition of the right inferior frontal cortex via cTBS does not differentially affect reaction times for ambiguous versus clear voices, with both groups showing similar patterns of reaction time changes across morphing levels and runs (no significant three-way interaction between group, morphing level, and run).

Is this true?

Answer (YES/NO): YES